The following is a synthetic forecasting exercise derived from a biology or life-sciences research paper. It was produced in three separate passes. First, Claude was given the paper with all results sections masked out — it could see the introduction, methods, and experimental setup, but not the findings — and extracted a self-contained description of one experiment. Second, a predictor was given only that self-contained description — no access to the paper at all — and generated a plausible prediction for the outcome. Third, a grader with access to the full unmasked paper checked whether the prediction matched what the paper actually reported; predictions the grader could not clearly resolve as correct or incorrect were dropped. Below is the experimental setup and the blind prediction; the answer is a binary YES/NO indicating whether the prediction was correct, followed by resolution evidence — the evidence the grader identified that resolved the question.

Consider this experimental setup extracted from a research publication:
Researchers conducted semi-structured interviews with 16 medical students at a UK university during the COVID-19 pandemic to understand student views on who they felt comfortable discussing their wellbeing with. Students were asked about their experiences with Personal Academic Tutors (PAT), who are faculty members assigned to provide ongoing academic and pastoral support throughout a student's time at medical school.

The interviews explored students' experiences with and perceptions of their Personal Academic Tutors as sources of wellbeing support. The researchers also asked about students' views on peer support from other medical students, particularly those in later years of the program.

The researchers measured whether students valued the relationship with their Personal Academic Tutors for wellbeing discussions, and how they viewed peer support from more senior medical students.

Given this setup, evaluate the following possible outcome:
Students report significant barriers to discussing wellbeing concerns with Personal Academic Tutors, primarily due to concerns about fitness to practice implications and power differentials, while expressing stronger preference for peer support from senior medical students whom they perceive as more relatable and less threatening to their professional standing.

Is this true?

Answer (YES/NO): NO